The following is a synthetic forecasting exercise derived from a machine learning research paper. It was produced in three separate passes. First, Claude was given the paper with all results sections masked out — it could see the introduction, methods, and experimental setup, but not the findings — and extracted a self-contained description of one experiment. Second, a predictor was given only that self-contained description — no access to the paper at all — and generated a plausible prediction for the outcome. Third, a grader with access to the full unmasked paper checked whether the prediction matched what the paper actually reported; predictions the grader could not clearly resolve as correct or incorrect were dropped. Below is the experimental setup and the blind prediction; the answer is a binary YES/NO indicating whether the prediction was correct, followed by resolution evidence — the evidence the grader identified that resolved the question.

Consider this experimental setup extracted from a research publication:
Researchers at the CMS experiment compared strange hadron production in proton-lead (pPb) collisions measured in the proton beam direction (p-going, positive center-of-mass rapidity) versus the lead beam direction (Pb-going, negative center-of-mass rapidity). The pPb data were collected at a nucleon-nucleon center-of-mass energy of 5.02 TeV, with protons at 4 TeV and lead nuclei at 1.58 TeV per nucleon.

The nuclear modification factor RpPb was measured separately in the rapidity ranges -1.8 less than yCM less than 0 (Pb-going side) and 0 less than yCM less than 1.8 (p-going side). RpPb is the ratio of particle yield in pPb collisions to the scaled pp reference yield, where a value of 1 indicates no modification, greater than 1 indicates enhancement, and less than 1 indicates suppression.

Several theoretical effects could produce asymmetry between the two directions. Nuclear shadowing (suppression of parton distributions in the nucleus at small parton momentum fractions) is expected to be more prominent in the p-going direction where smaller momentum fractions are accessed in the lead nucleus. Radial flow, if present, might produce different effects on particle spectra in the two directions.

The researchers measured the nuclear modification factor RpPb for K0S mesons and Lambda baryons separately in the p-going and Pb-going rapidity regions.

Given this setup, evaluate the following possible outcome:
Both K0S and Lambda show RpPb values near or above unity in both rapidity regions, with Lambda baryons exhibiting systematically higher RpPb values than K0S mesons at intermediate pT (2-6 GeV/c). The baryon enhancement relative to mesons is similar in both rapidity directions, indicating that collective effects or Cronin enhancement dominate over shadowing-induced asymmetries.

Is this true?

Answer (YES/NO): NO